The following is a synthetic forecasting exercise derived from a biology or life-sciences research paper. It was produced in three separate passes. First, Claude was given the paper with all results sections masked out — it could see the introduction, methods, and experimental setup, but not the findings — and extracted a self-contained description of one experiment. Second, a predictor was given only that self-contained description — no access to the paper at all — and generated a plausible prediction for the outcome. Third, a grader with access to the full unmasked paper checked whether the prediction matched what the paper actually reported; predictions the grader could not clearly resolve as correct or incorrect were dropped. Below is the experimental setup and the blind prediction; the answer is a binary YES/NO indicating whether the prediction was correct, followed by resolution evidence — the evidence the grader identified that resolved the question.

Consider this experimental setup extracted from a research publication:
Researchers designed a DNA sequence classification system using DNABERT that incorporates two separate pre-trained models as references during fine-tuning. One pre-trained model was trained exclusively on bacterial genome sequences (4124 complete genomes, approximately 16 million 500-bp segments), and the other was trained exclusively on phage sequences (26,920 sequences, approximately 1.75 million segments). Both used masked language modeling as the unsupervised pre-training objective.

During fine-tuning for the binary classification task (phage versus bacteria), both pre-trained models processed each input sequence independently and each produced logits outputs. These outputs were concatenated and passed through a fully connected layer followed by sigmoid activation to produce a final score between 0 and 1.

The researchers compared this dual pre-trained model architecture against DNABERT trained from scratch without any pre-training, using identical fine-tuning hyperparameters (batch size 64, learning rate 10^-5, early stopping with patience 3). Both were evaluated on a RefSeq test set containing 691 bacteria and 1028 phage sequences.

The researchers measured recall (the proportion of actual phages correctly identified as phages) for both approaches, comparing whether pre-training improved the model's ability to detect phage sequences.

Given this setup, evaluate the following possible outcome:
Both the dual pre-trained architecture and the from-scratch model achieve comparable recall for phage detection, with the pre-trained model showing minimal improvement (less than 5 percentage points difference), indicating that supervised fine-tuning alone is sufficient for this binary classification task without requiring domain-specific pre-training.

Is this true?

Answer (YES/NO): NO